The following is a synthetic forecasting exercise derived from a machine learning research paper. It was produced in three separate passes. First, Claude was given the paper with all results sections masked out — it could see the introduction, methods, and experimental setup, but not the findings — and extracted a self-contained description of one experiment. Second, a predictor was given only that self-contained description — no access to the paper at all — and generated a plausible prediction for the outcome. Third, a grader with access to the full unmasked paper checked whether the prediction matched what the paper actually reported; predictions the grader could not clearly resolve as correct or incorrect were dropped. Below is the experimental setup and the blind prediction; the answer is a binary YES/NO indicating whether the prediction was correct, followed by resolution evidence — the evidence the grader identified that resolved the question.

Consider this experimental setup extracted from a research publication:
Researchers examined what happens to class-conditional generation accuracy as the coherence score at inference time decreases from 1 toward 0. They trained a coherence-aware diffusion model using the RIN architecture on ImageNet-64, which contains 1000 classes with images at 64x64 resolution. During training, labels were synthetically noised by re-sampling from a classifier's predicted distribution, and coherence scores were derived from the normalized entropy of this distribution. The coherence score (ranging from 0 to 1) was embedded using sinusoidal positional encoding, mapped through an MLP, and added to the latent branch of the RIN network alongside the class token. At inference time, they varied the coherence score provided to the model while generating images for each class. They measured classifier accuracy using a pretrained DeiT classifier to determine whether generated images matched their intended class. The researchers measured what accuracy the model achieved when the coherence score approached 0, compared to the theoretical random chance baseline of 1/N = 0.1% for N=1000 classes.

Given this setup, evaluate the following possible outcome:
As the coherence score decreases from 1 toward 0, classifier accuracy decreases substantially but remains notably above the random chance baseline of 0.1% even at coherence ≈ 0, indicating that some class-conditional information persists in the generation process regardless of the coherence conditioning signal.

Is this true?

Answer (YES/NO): NO